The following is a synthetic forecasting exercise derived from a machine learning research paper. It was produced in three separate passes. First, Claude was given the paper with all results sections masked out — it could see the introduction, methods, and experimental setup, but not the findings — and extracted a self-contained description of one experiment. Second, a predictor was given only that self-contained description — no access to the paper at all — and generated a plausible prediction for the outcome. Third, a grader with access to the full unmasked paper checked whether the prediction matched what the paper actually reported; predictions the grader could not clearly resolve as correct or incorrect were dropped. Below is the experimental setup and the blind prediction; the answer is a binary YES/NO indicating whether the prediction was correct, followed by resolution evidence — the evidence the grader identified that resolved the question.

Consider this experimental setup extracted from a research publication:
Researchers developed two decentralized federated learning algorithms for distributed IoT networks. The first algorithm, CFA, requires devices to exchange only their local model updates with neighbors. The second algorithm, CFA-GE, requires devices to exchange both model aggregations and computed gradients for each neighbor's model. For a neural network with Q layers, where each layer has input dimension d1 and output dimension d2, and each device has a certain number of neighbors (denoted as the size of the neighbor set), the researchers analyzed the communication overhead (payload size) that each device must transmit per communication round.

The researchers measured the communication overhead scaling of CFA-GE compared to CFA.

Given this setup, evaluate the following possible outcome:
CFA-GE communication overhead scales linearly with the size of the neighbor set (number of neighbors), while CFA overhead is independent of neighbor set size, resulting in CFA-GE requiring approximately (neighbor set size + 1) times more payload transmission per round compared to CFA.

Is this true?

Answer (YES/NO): NO